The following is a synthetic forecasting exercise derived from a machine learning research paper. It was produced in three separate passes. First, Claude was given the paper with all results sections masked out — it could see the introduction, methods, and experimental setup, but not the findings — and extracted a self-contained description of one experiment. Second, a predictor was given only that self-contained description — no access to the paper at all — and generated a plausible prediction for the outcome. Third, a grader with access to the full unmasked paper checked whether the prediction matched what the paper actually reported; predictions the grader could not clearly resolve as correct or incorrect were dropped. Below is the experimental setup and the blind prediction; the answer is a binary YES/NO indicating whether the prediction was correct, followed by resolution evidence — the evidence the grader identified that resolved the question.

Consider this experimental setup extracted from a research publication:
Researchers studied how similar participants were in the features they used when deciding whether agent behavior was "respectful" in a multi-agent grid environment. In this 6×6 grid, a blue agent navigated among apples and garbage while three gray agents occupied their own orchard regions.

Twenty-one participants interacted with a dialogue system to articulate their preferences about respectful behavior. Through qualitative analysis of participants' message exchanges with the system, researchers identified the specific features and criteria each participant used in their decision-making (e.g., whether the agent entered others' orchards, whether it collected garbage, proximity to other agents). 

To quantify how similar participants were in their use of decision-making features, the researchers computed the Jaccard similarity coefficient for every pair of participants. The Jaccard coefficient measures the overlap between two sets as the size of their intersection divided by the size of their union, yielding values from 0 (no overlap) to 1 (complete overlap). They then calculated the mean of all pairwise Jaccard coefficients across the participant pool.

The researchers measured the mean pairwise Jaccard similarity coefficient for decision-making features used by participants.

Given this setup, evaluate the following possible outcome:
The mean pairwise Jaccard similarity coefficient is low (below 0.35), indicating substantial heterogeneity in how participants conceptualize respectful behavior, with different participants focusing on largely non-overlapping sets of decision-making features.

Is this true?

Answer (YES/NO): NO